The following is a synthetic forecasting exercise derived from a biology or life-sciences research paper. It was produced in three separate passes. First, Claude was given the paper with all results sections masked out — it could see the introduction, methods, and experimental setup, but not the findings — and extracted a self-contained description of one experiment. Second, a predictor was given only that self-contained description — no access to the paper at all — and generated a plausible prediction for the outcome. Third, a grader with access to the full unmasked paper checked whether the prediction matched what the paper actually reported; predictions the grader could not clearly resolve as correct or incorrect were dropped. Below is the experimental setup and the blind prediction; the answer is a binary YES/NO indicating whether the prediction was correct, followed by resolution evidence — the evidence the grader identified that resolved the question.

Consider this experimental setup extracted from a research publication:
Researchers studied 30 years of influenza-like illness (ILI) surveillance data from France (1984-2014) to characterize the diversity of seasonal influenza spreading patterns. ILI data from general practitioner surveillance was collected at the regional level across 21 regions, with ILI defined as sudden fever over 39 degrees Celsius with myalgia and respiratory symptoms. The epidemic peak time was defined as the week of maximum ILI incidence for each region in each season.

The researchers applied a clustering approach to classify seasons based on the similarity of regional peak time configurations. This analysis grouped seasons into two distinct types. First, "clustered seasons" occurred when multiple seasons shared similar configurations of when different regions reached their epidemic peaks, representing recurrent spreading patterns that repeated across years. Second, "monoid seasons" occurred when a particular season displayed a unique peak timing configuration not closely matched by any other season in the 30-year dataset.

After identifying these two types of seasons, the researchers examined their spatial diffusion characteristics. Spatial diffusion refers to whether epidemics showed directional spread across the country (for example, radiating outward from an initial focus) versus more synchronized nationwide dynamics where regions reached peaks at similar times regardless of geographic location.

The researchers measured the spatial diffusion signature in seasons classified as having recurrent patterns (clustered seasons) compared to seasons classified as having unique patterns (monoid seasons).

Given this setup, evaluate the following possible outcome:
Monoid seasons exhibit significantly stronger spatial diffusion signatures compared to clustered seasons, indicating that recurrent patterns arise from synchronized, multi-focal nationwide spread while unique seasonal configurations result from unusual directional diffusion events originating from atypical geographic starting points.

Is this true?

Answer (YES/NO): NO